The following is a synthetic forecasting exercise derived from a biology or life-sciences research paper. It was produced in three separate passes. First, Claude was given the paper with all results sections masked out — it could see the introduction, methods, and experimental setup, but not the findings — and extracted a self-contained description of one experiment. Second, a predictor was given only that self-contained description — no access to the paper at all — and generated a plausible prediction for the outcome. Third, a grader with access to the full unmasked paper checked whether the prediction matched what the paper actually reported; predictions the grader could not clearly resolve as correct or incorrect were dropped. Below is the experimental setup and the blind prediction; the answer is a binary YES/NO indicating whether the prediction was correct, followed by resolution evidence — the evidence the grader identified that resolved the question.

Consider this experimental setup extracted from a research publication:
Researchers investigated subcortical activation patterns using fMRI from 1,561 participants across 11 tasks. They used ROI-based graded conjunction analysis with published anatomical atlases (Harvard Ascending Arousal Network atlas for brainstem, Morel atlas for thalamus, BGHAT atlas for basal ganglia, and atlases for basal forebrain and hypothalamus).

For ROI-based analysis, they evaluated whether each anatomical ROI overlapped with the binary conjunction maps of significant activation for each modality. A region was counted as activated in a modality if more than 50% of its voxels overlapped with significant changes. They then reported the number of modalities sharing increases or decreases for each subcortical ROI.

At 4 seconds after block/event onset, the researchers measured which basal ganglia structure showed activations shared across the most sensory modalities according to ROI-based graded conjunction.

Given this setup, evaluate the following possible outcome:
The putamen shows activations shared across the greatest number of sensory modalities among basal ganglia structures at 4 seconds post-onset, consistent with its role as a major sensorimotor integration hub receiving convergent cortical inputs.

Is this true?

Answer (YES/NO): NO